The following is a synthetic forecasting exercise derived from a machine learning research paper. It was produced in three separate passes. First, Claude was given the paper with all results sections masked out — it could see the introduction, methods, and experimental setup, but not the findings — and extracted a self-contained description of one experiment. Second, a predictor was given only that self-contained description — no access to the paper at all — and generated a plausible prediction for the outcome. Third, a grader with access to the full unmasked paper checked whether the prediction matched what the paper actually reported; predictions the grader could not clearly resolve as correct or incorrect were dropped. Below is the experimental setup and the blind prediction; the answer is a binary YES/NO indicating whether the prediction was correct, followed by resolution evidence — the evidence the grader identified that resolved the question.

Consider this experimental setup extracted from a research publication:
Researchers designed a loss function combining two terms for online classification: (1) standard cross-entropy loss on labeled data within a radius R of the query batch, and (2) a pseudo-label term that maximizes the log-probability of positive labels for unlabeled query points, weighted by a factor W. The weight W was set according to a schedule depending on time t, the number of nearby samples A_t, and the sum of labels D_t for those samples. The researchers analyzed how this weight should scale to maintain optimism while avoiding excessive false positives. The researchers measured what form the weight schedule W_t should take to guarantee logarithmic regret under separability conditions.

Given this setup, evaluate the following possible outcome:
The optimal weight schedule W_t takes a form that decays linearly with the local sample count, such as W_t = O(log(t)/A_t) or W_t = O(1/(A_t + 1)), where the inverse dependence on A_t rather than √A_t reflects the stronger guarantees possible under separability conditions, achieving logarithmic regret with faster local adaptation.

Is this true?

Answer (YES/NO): NO